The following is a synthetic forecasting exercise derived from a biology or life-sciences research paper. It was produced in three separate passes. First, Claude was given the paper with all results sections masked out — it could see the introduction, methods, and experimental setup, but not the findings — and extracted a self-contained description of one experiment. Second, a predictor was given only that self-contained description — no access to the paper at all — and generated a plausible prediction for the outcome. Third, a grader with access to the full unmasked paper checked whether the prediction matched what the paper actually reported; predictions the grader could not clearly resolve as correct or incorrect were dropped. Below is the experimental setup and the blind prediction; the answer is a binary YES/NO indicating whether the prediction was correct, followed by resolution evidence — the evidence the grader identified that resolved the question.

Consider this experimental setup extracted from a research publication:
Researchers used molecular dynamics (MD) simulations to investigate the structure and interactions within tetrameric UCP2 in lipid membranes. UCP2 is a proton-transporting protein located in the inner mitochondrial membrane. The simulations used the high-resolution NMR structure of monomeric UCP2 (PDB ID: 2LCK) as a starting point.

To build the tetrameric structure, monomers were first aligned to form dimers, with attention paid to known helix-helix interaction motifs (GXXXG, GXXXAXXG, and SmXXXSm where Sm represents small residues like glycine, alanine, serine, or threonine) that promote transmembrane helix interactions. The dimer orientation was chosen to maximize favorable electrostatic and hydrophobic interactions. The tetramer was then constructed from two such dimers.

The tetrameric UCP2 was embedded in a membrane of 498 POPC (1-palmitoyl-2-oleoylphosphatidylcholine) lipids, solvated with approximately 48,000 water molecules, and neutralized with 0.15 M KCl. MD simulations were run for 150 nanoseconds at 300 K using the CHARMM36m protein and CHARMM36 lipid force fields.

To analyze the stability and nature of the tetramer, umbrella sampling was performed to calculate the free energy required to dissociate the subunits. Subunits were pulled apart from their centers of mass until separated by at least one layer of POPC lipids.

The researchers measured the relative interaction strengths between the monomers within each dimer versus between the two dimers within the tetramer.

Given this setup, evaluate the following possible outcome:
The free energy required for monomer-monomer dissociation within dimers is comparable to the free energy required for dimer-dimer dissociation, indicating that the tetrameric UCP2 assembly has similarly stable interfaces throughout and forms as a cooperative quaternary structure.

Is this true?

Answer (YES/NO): NO